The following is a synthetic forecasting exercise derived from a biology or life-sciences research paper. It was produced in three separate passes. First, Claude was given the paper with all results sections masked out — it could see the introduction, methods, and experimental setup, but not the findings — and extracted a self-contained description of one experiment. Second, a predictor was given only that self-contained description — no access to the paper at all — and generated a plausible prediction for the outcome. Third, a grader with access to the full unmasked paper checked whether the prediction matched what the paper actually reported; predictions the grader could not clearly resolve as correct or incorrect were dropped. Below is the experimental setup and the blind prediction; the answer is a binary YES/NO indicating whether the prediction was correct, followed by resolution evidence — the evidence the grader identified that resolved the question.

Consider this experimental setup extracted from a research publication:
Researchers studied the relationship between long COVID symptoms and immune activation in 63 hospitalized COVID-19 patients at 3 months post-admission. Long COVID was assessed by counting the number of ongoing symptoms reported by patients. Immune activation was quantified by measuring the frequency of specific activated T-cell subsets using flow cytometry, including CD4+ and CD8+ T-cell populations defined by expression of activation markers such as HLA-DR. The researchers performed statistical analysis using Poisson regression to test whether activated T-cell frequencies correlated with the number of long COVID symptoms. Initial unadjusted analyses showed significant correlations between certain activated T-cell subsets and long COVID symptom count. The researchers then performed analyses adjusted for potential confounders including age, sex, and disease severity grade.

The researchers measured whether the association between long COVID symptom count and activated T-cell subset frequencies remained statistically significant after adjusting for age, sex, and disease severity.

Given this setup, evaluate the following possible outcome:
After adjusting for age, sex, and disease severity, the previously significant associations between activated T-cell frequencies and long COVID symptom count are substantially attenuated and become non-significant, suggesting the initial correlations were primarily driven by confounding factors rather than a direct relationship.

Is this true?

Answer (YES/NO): YES